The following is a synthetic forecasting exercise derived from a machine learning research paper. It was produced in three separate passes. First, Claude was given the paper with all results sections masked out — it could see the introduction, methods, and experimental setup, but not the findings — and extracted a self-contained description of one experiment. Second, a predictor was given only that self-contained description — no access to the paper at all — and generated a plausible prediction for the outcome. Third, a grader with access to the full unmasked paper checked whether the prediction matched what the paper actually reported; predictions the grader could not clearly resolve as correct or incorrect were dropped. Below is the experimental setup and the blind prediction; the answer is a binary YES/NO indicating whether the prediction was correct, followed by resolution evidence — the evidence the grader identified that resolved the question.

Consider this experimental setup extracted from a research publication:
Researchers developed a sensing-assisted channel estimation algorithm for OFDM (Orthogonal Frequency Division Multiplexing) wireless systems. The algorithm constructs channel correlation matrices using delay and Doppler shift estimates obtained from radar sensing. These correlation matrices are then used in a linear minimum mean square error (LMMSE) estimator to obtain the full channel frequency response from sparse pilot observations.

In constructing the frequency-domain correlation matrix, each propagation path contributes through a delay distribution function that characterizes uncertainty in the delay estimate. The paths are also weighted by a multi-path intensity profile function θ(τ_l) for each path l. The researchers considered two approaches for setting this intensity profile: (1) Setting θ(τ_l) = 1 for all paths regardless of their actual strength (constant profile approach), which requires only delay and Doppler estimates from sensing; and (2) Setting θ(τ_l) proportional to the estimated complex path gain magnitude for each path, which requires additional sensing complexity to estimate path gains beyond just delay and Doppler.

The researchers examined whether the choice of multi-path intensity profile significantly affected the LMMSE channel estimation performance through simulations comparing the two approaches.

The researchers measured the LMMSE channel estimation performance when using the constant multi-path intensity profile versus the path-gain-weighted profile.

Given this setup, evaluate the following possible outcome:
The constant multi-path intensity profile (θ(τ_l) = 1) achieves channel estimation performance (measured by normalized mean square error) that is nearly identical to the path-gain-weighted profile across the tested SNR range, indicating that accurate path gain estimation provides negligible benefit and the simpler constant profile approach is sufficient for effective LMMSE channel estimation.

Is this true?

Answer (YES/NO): YES